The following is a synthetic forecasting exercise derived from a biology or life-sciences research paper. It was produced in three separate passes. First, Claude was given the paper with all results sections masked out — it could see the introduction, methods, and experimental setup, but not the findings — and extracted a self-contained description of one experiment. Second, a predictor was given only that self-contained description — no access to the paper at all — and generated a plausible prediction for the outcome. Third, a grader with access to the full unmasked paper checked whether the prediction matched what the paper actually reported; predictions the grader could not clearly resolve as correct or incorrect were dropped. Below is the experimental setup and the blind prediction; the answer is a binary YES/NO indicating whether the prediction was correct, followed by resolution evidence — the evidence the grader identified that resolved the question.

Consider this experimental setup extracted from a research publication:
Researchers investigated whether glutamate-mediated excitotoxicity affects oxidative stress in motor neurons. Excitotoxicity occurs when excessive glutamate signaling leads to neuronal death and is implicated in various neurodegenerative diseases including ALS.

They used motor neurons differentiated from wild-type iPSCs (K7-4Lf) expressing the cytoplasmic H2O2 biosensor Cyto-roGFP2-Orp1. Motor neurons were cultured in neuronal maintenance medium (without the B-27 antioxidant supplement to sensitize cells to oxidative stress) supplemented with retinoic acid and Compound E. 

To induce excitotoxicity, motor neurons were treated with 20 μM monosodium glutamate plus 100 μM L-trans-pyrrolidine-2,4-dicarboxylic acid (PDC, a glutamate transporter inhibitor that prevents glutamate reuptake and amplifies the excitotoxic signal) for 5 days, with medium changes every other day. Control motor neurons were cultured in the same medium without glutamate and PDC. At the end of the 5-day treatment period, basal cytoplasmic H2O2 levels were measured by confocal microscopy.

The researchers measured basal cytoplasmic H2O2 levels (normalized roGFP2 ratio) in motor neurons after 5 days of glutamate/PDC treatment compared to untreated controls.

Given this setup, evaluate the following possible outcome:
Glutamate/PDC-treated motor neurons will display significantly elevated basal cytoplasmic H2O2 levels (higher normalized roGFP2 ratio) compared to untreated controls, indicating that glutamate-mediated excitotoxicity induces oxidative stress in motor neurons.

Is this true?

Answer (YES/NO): YES